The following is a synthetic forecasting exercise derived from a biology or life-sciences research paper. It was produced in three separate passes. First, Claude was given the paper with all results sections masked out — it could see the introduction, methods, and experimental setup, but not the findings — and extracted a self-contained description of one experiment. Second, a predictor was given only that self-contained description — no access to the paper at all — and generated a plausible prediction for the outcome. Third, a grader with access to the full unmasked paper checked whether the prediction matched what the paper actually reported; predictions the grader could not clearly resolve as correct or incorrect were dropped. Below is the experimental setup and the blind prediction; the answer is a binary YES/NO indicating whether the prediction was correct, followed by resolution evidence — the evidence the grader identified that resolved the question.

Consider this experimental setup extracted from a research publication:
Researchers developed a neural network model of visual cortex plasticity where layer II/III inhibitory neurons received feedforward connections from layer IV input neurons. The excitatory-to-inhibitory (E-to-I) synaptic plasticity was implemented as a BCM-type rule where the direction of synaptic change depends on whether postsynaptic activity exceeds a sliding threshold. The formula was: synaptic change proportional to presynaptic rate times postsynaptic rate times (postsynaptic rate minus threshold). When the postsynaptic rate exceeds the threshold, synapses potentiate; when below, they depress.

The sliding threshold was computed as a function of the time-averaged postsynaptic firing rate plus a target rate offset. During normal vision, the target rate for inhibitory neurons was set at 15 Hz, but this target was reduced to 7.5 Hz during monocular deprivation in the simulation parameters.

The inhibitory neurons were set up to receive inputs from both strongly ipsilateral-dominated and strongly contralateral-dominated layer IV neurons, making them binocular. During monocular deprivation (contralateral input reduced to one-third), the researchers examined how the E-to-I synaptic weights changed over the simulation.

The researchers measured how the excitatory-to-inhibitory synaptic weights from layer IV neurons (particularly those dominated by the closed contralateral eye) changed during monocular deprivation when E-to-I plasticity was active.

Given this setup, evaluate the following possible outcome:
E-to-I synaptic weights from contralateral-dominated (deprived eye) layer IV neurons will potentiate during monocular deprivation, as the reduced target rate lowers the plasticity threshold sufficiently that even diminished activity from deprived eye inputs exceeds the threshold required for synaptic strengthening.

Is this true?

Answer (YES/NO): NO